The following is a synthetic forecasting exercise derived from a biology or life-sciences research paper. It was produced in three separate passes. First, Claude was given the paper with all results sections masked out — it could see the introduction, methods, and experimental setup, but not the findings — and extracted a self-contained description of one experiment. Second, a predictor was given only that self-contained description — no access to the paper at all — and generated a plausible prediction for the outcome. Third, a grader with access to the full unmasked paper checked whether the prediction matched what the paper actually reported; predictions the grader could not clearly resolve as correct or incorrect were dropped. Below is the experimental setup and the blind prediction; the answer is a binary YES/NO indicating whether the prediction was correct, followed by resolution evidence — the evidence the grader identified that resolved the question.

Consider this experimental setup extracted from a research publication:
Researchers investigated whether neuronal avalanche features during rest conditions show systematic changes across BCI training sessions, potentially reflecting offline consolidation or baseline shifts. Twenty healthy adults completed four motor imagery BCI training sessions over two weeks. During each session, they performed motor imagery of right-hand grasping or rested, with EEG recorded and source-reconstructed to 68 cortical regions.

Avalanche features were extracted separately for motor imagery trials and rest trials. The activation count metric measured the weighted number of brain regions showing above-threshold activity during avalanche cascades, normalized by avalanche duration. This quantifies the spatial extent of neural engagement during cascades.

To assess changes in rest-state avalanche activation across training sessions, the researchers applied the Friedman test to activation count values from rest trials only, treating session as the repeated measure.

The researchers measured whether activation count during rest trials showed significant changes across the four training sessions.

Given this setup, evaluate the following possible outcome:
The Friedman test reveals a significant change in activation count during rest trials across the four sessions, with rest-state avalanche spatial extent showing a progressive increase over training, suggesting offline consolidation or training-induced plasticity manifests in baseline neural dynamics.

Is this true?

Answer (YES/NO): NO